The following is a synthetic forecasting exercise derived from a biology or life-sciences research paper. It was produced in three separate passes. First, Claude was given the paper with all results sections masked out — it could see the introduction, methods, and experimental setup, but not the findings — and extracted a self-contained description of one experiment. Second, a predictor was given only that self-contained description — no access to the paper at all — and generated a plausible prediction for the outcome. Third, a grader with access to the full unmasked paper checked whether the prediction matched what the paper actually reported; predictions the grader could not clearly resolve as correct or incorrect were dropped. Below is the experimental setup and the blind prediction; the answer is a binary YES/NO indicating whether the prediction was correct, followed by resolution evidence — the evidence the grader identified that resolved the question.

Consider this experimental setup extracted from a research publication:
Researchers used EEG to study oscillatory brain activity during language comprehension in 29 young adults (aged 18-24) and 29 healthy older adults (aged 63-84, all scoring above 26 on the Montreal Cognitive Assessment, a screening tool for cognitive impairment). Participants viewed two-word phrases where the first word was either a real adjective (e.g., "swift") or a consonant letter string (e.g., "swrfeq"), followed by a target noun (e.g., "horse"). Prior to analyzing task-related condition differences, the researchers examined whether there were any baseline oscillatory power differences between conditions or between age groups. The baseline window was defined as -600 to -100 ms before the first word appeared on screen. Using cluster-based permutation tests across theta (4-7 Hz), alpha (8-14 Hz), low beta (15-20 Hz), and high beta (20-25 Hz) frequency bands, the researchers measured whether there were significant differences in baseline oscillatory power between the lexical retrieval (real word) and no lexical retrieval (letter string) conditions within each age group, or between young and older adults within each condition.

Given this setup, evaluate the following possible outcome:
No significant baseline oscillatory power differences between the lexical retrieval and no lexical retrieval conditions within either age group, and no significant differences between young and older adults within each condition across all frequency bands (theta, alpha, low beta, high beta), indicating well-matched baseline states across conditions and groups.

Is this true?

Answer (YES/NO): YES